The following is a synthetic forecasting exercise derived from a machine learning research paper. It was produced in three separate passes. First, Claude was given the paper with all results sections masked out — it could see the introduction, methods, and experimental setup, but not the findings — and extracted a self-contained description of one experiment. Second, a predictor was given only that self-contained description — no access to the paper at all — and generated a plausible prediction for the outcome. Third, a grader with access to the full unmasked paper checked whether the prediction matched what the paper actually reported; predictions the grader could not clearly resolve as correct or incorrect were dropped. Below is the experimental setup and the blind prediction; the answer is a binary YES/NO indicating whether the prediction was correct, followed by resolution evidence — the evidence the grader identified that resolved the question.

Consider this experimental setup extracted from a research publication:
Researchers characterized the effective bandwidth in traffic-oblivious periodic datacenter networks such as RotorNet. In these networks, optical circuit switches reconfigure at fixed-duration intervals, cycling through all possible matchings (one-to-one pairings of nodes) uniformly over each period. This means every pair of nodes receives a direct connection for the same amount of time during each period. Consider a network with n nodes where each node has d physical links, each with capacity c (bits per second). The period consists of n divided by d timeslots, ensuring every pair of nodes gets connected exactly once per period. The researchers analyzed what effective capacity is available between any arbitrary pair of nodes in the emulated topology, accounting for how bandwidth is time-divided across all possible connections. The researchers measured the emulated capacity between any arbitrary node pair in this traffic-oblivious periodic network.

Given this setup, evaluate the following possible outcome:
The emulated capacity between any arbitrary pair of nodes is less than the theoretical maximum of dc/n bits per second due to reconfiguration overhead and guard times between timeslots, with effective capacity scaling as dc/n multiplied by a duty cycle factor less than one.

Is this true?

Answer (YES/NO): NO